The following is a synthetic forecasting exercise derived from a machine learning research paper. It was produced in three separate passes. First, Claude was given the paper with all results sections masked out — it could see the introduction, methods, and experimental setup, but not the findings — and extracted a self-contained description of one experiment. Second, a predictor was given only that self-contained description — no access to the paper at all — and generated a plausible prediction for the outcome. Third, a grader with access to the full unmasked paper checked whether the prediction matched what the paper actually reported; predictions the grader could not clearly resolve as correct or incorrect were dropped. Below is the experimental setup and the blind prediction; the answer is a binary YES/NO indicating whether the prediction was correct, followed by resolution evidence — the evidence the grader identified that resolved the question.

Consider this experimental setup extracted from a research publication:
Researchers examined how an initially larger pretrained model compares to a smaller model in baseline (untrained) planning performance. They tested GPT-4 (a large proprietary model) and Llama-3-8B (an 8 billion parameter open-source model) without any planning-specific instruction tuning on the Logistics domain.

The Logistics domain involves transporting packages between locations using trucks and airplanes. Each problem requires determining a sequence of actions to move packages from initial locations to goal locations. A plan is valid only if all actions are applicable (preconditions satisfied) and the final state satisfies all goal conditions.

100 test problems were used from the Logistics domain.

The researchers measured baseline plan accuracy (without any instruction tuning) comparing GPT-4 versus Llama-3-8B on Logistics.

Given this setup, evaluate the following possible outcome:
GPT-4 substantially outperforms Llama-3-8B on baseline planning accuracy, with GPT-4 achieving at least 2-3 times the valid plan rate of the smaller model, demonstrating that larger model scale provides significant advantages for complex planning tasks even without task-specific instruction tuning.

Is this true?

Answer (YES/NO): NO